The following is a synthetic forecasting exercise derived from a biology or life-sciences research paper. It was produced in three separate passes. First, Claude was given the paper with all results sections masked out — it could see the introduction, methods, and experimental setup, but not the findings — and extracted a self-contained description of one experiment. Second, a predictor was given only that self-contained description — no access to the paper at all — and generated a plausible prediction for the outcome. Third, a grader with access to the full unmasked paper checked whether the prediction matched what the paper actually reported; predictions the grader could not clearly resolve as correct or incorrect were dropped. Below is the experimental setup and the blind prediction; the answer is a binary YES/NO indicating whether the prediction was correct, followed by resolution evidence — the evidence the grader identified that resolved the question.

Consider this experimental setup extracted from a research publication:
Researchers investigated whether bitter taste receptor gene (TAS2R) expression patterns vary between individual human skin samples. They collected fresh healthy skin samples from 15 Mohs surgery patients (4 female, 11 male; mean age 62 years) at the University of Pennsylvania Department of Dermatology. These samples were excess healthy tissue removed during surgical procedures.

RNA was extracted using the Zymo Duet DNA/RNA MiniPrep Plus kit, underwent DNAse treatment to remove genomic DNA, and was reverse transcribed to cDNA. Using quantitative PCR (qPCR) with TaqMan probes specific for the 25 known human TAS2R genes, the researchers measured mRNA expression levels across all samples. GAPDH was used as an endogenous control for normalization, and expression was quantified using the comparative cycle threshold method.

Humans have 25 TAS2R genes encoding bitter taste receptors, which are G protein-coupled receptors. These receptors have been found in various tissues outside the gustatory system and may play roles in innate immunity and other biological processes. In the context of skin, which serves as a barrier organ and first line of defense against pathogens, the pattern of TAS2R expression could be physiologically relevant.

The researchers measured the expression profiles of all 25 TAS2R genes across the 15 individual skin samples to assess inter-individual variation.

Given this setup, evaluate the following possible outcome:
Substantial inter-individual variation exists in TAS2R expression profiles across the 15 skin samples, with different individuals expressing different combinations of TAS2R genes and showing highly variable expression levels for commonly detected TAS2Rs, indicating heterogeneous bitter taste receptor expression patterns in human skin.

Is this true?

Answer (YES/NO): YES